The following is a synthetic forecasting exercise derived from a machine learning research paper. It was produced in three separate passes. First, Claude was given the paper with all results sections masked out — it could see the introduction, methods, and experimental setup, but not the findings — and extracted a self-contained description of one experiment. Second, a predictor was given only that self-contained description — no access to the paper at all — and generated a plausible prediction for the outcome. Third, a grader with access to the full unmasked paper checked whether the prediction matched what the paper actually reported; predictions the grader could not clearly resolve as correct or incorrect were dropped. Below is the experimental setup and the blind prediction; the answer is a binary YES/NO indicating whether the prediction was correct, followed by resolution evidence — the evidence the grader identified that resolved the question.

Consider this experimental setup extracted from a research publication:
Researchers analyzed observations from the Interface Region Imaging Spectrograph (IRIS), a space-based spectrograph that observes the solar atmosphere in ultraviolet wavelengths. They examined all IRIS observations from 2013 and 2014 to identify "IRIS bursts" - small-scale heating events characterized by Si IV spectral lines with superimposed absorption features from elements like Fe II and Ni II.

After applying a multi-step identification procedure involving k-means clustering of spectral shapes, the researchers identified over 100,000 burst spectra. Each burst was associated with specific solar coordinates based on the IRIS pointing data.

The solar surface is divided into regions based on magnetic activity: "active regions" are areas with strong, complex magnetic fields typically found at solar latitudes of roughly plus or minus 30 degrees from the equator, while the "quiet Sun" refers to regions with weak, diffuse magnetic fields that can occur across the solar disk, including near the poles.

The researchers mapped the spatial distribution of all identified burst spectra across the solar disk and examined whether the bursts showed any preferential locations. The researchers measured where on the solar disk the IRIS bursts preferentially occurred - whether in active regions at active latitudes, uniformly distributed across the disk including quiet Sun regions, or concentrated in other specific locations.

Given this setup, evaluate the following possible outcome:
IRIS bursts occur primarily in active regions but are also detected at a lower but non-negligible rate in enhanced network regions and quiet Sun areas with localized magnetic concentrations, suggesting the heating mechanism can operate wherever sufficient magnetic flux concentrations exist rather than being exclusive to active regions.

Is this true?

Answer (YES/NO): NO